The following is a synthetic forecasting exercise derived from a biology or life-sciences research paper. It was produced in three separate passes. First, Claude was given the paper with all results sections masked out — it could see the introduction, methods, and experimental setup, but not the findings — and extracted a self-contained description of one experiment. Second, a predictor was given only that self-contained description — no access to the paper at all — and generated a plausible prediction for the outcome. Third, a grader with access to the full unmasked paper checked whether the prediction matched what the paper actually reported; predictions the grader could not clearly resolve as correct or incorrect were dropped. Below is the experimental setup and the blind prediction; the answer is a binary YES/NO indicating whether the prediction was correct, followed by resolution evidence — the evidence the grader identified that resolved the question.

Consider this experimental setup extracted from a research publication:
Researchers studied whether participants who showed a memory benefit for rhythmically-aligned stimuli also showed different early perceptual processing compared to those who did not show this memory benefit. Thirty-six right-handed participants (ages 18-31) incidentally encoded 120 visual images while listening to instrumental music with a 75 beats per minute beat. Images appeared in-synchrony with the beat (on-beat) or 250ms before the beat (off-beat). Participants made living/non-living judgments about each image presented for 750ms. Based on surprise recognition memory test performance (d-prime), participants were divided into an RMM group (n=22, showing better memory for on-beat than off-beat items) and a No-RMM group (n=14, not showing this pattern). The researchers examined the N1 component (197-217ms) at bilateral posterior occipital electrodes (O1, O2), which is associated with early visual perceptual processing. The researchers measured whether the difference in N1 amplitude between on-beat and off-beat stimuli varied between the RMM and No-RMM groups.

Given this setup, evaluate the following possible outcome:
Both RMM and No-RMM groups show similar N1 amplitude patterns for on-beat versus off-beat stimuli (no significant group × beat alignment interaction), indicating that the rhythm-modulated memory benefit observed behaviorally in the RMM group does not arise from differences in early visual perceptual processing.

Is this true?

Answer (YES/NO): YES